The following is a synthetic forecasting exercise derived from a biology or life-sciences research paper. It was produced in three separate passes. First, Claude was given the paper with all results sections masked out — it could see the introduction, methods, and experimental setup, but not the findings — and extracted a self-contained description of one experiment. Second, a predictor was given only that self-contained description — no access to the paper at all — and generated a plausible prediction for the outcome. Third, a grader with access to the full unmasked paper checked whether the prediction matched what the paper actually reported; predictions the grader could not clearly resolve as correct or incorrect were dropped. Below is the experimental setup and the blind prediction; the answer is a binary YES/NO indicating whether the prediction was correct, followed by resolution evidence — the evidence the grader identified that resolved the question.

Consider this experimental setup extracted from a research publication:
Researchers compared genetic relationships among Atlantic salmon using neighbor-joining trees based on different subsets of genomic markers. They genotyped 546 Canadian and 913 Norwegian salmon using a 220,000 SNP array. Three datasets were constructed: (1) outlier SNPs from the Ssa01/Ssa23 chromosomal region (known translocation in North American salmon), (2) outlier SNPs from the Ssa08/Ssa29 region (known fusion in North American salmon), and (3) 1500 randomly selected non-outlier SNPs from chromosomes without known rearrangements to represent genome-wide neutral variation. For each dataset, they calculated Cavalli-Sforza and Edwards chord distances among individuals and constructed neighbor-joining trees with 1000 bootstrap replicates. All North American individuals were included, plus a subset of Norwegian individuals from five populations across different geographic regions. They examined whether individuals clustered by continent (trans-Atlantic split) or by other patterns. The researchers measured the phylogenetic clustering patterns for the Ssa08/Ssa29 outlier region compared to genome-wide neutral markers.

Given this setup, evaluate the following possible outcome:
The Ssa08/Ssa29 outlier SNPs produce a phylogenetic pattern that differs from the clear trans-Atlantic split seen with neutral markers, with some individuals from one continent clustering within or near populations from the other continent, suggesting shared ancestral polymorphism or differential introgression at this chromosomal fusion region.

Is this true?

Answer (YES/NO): YES